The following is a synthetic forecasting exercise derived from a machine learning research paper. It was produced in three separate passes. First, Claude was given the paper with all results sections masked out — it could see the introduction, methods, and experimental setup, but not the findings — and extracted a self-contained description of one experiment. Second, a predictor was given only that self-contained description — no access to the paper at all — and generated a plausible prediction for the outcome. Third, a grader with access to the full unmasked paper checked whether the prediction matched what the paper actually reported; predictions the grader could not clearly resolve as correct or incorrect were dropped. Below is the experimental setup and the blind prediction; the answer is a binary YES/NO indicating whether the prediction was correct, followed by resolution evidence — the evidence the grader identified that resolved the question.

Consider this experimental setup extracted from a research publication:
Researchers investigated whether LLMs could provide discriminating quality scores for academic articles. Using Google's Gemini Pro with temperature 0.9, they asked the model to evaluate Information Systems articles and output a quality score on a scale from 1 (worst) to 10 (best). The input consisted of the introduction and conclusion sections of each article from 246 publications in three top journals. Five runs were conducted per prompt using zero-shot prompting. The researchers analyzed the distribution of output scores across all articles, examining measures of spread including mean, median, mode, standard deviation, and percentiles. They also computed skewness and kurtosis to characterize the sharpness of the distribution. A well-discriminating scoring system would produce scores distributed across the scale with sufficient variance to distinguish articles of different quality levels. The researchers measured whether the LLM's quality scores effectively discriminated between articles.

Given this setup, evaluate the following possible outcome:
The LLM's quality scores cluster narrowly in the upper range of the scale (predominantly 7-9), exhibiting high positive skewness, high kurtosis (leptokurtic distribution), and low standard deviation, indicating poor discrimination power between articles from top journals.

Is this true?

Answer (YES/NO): NO